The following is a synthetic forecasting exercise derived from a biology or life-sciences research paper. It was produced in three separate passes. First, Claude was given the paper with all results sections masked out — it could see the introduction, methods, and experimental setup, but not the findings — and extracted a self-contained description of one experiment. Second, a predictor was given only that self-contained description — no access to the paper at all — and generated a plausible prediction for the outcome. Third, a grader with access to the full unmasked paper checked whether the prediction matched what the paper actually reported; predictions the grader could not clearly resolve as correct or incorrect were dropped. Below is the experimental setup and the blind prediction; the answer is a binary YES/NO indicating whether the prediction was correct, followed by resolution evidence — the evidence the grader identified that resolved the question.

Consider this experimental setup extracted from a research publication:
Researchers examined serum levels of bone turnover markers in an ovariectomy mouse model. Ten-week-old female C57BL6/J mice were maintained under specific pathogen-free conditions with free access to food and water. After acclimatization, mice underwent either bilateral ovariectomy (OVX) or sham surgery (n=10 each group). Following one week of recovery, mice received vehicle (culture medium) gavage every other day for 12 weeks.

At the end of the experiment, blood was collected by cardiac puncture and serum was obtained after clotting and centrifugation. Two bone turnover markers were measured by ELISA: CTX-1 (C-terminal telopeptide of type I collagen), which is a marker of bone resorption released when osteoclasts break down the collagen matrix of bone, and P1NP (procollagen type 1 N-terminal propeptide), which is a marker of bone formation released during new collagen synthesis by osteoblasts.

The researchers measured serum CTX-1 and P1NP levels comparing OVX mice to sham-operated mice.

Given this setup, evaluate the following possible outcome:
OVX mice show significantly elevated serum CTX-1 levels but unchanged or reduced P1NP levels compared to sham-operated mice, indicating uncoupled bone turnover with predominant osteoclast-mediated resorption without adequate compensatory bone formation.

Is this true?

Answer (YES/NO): YES